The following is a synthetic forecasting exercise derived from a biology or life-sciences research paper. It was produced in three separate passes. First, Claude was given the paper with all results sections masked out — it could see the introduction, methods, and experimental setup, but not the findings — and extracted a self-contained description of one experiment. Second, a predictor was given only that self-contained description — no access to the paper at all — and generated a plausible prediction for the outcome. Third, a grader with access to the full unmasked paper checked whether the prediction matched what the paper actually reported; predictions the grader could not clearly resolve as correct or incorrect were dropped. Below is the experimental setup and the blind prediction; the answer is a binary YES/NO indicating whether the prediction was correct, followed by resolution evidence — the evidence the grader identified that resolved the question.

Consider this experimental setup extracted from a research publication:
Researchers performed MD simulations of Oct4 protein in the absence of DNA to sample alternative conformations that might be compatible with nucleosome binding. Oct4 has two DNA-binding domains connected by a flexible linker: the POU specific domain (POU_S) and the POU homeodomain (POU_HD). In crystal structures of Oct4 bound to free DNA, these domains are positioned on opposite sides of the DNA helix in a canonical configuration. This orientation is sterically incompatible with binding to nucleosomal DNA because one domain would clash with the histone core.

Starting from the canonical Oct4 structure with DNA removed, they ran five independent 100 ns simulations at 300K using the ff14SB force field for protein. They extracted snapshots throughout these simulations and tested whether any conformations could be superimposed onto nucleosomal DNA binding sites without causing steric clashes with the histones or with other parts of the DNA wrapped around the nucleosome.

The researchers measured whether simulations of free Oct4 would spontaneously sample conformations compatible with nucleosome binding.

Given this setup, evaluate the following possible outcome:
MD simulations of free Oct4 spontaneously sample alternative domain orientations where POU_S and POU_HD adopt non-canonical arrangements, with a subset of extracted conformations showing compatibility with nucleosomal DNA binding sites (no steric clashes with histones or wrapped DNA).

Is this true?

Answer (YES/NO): YES